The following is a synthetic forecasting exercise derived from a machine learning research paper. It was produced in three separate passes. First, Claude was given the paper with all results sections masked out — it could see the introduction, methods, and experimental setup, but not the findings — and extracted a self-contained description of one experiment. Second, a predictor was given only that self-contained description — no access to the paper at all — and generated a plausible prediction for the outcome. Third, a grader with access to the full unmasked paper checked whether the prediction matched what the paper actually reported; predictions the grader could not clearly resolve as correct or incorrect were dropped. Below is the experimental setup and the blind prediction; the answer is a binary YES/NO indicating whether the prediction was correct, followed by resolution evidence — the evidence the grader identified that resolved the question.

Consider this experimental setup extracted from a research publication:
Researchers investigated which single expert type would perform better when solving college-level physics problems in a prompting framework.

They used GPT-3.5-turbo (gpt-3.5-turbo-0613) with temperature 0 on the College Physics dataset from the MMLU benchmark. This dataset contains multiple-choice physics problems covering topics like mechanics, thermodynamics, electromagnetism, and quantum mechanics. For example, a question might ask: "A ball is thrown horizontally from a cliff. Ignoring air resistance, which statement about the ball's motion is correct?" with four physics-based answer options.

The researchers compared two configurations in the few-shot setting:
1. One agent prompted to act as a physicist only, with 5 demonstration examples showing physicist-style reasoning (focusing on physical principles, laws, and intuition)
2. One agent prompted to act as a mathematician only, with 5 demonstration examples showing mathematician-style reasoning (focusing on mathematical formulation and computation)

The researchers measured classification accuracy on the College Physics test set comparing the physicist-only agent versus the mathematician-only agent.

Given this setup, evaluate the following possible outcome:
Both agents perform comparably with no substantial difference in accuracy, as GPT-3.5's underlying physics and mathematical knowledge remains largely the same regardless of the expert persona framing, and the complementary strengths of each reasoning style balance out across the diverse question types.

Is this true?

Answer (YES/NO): NO